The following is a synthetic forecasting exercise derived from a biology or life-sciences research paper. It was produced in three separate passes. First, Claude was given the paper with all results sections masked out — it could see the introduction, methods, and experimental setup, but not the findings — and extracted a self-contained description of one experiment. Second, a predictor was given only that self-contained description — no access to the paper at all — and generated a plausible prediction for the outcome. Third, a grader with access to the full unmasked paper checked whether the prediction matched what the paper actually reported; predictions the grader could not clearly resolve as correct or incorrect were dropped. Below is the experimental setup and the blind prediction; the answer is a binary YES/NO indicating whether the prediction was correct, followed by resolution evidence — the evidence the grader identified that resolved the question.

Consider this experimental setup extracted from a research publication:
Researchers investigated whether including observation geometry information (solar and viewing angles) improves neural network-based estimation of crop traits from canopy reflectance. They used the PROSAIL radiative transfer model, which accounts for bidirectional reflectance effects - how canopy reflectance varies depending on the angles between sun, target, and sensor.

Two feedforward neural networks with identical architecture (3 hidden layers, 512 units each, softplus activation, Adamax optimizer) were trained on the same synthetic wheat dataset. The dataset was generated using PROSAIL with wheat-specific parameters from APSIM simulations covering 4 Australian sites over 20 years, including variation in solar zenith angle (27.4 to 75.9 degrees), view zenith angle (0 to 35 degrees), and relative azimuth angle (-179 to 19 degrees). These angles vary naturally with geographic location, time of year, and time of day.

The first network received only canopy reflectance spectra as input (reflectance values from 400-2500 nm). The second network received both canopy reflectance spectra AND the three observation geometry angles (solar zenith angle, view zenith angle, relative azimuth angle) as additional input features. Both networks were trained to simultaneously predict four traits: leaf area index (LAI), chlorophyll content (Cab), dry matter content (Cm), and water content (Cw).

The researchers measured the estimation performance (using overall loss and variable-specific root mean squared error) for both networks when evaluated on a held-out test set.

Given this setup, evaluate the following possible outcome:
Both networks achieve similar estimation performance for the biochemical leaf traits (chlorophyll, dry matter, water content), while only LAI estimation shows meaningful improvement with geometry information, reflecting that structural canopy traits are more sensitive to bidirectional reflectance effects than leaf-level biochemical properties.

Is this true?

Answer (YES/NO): NO